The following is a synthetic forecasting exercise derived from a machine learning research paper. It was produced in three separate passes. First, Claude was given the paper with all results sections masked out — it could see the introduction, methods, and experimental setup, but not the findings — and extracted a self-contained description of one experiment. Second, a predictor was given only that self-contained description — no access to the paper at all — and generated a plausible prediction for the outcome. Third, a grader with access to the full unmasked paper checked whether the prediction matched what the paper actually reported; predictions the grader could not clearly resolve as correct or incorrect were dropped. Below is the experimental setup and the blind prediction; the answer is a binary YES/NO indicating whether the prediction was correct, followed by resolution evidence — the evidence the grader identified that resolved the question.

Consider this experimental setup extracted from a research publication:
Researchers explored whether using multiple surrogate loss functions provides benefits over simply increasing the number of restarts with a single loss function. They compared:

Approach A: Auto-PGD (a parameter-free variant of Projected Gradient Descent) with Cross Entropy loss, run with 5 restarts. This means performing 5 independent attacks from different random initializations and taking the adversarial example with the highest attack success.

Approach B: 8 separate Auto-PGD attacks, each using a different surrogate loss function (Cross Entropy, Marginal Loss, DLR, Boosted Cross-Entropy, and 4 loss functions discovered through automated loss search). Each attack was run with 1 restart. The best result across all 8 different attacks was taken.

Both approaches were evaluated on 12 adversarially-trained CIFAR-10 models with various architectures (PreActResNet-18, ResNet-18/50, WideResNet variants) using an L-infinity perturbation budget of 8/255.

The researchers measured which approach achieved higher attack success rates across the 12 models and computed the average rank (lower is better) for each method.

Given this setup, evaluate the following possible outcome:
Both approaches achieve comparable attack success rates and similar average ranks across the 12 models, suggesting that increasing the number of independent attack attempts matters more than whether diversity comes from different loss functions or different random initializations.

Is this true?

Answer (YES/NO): NO